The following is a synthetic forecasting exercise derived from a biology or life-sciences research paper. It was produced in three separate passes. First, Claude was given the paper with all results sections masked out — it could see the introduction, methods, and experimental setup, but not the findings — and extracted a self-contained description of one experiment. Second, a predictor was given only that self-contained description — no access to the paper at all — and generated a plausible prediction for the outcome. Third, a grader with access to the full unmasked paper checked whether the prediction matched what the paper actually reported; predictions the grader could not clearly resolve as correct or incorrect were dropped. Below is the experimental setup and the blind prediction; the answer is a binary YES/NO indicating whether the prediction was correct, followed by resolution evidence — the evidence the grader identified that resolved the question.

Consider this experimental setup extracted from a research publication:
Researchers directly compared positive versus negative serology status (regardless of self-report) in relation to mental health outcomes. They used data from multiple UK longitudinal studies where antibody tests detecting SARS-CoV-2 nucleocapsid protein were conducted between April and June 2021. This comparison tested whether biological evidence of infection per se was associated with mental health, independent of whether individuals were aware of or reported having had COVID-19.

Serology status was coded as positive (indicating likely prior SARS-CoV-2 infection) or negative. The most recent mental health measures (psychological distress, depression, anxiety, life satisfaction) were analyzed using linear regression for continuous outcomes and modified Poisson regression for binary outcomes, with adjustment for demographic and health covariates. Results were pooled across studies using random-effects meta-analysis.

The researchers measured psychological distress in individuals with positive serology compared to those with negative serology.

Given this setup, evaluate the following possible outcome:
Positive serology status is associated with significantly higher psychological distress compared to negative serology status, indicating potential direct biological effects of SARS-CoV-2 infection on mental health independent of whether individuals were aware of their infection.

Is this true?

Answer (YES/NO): NO